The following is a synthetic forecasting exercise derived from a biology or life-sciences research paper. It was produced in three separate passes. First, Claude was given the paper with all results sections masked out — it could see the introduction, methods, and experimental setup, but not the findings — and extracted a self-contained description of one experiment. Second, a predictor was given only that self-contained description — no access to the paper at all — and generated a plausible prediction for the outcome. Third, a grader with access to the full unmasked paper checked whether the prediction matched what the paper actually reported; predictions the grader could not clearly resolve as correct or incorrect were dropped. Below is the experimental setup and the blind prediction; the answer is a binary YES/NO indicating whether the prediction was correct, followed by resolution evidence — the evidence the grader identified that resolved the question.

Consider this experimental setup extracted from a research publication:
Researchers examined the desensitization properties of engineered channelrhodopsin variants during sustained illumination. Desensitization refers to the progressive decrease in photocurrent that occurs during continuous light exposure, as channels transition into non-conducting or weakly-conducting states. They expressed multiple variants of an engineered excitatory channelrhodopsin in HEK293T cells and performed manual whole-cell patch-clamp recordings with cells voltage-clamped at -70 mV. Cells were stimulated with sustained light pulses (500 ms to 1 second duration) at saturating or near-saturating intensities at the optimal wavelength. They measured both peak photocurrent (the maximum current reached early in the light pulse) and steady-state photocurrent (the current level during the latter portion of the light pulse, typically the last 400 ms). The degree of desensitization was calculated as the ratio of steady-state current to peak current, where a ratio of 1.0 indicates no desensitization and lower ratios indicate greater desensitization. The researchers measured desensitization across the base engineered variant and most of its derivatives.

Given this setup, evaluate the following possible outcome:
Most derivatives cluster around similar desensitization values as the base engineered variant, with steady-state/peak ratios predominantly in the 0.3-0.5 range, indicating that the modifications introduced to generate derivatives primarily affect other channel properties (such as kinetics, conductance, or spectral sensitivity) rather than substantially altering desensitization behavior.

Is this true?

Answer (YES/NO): NO